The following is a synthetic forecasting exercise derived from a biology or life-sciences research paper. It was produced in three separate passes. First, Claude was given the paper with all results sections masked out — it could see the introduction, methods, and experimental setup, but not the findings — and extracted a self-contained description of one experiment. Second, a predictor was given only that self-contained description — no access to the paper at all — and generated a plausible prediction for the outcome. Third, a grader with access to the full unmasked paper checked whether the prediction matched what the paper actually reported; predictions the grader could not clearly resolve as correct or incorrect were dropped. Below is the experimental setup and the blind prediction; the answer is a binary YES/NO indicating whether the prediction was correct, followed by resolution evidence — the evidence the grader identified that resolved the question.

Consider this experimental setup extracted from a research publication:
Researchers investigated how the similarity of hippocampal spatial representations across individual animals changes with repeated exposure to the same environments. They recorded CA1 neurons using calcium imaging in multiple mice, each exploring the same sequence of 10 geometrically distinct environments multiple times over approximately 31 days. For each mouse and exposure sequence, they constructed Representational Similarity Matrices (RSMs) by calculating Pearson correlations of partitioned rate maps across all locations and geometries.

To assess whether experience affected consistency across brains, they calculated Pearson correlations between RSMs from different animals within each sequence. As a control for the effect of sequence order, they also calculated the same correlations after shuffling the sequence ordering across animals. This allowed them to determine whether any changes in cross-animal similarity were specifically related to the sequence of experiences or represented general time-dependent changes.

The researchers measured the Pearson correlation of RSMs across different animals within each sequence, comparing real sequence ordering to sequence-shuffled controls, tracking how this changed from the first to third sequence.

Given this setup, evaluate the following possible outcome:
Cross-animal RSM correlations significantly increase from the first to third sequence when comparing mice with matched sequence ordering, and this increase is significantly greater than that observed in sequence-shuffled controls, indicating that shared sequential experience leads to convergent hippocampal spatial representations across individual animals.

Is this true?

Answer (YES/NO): YES